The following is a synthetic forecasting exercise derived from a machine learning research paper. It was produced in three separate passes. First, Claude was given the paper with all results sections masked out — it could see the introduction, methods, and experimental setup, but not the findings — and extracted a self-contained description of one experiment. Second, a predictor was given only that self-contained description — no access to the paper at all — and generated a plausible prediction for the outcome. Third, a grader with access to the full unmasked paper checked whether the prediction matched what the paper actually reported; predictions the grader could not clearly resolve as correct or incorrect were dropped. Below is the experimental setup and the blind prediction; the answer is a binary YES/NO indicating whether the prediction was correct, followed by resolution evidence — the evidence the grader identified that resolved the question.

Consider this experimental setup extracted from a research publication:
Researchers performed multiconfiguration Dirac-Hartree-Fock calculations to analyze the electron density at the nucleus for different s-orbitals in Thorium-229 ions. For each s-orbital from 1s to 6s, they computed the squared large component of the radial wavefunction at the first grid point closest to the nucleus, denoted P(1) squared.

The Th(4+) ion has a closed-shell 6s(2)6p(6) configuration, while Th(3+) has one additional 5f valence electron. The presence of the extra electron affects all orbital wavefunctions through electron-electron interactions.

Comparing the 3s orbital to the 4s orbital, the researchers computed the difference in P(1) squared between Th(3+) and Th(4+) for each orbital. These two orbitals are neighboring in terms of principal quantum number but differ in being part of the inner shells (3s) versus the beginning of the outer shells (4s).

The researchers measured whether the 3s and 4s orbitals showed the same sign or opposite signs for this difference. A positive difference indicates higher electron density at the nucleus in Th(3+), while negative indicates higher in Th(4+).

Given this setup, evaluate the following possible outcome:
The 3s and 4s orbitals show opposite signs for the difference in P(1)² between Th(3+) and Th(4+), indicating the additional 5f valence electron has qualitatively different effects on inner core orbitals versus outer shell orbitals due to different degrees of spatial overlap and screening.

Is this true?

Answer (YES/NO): YES